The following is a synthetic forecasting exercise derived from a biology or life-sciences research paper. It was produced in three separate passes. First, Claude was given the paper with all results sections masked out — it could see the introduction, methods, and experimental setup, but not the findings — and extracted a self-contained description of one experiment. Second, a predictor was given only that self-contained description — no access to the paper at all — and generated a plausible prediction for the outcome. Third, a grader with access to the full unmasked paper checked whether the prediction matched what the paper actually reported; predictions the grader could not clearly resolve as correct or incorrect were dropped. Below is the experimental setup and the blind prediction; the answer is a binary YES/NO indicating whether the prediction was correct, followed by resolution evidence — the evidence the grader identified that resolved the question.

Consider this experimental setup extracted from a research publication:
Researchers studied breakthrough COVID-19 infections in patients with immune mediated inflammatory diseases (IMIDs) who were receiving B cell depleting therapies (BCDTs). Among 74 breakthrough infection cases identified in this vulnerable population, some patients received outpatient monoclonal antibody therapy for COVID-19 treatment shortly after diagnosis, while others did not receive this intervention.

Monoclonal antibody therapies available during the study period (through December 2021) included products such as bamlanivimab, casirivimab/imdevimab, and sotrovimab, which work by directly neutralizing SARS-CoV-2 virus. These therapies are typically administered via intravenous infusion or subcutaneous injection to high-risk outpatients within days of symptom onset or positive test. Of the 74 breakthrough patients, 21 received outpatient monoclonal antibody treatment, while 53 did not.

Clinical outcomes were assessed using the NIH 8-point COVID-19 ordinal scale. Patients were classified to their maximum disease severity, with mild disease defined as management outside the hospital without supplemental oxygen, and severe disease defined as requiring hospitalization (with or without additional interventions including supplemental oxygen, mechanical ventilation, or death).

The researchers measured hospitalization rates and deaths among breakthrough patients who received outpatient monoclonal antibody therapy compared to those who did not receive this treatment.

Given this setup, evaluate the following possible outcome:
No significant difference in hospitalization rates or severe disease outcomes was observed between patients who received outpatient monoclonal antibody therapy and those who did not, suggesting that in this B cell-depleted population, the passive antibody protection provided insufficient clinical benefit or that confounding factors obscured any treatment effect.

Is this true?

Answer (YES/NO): NO